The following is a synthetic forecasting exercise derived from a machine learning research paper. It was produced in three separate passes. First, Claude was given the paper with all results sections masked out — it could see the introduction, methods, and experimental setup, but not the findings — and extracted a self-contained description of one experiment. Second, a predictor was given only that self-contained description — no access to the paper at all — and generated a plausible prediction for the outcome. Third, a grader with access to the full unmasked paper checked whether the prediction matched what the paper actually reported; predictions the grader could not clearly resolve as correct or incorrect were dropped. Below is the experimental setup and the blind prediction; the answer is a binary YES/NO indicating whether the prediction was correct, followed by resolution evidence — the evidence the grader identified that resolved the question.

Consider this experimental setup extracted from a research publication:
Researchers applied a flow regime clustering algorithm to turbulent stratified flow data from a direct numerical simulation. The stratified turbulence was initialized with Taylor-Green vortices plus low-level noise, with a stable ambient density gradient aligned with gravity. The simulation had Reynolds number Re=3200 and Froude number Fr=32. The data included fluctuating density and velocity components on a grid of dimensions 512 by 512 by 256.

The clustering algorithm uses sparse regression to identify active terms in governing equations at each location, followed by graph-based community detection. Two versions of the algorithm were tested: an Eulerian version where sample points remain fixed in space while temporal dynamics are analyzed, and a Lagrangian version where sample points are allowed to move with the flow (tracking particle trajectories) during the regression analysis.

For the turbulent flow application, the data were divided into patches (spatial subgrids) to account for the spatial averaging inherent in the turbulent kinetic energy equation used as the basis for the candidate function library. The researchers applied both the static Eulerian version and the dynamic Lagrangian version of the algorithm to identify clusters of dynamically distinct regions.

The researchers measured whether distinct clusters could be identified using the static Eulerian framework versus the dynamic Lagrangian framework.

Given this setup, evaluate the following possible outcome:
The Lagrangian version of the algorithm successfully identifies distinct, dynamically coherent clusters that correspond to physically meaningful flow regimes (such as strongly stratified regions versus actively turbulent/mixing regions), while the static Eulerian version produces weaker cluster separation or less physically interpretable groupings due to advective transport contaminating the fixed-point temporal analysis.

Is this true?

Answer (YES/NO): YES